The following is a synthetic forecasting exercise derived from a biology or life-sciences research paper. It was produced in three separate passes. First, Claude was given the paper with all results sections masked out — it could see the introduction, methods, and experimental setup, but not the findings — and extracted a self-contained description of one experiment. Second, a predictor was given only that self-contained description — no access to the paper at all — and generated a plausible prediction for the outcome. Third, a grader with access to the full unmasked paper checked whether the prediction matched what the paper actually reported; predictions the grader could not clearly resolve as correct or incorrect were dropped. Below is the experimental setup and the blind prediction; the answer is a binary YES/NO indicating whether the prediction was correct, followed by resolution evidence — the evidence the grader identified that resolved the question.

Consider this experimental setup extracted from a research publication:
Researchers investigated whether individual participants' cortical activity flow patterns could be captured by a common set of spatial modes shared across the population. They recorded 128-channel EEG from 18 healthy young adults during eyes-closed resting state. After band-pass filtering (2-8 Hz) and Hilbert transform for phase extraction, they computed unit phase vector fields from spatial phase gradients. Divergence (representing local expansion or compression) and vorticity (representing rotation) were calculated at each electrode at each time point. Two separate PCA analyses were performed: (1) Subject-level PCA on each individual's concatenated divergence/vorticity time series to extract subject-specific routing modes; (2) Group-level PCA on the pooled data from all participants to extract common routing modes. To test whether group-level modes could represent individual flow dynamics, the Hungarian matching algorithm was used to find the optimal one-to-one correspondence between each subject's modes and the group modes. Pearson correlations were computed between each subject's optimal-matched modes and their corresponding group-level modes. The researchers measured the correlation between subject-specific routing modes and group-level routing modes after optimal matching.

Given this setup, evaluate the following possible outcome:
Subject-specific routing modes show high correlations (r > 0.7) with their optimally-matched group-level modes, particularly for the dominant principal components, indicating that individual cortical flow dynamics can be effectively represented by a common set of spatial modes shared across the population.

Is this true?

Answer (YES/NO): YES